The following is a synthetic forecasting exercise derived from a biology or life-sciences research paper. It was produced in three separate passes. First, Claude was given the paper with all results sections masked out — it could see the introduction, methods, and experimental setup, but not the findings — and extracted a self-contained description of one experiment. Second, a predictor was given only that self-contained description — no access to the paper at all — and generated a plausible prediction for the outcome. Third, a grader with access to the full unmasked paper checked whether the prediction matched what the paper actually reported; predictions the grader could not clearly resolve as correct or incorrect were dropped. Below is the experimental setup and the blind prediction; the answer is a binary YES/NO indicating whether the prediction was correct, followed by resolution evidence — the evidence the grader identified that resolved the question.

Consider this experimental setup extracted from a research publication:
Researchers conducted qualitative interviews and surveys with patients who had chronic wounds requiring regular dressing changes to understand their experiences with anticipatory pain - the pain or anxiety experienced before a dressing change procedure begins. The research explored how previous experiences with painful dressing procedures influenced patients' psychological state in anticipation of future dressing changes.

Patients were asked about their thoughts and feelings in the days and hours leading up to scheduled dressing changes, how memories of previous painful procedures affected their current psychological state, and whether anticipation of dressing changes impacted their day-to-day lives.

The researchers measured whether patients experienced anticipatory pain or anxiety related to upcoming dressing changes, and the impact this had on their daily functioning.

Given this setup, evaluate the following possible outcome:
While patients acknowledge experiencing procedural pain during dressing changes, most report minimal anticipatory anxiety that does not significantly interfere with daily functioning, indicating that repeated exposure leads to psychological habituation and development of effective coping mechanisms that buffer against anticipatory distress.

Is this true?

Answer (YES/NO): NO